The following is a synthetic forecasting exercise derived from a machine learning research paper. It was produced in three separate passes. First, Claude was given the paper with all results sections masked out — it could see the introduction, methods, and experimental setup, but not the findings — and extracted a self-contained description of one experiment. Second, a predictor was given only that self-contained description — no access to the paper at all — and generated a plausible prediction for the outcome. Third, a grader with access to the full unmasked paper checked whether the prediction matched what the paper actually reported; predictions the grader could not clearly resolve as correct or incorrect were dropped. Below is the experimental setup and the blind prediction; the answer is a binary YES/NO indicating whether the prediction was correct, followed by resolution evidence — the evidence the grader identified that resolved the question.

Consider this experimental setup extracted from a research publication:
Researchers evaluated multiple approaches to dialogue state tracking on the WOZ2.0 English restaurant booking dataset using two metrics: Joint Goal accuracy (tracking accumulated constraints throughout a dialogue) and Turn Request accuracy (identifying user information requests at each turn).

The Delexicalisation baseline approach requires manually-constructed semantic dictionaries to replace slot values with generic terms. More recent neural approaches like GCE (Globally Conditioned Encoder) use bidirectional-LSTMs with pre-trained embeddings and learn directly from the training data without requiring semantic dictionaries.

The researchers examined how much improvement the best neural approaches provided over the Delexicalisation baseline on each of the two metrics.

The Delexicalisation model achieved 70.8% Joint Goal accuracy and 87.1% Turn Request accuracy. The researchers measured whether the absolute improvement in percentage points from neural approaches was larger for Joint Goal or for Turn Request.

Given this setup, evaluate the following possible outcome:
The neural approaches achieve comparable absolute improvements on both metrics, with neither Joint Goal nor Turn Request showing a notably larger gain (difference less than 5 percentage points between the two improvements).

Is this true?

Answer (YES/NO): NO